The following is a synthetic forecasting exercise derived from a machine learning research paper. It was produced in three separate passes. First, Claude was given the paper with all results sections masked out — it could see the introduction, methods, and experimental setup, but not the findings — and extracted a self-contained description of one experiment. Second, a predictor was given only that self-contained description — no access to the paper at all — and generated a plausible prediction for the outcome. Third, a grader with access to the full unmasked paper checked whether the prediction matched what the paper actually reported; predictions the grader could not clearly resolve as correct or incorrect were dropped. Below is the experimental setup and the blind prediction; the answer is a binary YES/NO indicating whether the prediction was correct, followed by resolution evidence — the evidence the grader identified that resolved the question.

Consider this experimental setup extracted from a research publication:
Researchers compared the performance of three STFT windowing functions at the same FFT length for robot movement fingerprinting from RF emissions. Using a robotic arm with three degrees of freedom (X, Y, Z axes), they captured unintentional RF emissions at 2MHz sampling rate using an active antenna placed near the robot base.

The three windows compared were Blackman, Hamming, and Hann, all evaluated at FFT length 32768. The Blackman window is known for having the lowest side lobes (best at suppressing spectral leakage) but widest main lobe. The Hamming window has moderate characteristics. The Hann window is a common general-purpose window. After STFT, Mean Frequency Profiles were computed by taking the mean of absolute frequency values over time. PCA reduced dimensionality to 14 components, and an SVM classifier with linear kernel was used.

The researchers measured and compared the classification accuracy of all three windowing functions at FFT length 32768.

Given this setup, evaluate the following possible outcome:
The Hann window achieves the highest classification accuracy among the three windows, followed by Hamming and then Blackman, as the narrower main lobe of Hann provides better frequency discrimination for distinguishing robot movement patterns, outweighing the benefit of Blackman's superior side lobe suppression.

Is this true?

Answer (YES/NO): NO